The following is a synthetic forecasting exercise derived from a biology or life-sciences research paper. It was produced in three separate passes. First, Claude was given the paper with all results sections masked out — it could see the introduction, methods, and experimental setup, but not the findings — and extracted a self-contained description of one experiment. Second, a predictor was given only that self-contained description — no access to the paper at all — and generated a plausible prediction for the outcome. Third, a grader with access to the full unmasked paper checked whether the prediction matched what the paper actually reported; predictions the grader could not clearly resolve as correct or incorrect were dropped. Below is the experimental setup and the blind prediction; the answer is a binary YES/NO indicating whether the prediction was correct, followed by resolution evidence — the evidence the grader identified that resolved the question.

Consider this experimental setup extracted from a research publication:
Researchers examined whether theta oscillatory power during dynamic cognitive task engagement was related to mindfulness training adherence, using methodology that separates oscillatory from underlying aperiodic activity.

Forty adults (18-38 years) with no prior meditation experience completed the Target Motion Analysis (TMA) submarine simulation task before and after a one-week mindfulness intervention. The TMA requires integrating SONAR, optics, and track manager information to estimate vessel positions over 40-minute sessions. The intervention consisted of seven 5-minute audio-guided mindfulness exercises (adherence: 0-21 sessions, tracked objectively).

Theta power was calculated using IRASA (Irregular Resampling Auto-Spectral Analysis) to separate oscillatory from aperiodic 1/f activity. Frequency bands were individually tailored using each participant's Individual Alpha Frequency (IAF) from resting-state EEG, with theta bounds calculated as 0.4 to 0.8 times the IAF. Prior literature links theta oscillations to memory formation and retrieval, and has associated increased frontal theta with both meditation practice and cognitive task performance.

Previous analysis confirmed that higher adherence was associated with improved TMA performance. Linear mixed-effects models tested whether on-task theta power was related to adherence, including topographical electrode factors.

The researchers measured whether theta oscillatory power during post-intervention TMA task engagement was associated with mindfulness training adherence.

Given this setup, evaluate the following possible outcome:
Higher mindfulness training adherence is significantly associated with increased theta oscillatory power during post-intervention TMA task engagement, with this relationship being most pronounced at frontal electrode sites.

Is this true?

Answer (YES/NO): NO